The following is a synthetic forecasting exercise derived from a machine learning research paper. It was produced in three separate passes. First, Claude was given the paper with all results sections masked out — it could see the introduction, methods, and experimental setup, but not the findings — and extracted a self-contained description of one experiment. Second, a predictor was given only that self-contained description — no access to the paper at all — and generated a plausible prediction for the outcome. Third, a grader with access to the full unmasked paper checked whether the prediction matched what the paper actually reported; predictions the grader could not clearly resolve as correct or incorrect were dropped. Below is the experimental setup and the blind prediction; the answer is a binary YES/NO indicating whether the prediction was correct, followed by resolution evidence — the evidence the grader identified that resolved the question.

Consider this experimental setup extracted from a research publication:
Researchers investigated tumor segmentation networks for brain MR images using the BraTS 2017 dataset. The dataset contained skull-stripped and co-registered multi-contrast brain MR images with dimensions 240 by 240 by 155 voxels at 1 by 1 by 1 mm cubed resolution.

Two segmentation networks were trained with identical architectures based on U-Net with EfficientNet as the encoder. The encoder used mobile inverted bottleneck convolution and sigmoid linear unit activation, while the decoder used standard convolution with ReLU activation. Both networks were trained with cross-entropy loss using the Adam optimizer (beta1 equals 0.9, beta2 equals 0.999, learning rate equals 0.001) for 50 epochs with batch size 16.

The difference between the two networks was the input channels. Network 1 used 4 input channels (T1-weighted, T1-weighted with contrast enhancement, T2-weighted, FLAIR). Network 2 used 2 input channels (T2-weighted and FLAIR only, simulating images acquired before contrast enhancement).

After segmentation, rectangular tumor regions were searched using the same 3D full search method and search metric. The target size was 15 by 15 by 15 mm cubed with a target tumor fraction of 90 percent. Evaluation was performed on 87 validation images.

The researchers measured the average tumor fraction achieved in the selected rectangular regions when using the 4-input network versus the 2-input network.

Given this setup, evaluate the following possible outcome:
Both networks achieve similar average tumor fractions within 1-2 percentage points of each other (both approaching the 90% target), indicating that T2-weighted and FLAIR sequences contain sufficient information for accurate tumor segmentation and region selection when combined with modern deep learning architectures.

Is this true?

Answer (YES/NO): YES